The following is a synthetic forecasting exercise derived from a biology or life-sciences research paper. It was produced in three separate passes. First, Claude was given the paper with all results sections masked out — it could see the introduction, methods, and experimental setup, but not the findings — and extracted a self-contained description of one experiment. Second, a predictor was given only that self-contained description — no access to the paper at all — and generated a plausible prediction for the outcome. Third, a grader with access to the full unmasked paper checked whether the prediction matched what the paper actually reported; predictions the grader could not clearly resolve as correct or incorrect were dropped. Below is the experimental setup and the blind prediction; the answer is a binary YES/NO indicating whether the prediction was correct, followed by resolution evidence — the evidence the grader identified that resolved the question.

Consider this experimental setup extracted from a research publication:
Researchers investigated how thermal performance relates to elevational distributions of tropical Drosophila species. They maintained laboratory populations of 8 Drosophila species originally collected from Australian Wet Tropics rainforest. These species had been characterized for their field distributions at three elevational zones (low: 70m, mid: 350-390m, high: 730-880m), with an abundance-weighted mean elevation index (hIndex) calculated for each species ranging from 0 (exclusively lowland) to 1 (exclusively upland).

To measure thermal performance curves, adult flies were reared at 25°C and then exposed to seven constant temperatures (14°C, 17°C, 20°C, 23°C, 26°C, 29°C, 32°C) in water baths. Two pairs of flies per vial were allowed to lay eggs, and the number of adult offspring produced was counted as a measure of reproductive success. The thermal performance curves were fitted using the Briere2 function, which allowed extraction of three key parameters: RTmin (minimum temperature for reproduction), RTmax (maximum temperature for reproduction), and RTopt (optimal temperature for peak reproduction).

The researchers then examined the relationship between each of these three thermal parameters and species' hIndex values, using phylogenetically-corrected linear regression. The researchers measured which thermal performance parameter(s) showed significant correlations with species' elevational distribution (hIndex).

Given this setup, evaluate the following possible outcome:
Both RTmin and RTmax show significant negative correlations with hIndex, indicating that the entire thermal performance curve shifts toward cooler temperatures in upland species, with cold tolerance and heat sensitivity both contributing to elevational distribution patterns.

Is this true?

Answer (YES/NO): NO